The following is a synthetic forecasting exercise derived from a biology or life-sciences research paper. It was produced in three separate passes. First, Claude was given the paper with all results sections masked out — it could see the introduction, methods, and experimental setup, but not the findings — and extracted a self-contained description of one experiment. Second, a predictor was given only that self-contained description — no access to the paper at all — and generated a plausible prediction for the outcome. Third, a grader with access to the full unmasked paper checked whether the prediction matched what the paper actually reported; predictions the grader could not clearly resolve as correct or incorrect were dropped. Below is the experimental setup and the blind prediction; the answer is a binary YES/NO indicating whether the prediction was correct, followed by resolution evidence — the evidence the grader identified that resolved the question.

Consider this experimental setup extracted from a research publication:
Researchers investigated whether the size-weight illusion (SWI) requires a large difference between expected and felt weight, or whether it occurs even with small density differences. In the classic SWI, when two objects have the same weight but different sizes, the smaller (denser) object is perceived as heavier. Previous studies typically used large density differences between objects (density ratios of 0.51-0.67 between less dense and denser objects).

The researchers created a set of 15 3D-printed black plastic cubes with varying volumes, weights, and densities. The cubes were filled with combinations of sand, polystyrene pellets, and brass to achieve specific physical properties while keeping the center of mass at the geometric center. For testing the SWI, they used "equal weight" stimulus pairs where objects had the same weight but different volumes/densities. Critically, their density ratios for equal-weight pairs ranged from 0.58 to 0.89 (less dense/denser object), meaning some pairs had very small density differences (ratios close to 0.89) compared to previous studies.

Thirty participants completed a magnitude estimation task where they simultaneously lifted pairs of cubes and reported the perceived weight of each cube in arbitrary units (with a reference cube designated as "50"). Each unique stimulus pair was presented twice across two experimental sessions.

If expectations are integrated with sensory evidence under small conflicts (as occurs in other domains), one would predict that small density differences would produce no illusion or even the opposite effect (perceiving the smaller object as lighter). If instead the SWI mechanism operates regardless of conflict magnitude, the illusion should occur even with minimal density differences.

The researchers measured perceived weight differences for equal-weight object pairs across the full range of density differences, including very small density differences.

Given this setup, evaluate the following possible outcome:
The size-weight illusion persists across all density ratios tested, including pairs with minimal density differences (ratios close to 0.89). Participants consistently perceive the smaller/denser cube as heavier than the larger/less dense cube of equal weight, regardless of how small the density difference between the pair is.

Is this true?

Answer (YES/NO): YES